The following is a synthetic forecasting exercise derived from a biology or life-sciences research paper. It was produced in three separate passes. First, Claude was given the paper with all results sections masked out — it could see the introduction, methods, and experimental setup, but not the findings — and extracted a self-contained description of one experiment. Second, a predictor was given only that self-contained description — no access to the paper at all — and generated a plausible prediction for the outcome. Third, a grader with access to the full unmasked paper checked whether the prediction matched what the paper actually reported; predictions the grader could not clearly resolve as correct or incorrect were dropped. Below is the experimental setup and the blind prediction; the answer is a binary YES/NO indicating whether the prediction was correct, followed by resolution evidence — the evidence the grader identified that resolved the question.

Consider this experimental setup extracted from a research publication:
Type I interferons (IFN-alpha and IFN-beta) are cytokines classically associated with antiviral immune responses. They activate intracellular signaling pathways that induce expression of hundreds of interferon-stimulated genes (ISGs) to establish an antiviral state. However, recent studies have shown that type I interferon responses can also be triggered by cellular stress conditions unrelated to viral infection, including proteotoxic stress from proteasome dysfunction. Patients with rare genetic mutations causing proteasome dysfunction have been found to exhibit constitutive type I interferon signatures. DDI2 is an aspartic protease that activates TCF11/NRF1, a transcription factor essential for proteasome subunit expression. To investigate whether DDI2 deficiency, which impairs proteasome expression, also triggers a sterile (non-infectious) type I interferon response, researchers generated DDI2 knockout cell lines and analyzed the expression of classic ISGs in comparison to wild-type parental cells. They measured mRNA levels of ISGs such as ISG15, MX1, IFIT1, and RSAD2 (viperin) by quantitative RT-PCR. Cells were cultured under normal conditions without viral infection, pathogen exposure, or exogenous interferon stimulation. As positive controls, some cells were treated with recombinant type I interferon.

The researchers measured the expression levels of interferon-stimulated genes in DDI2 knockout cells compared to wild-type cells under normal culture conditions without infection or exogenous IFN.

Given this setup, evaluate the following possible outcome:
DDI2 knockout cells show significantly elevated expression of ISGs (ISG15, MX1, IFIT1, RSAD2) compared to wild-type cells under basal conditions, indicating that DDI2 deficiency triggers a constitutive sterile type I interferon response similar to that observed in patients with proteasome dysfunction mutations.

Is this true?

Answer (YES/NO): YES